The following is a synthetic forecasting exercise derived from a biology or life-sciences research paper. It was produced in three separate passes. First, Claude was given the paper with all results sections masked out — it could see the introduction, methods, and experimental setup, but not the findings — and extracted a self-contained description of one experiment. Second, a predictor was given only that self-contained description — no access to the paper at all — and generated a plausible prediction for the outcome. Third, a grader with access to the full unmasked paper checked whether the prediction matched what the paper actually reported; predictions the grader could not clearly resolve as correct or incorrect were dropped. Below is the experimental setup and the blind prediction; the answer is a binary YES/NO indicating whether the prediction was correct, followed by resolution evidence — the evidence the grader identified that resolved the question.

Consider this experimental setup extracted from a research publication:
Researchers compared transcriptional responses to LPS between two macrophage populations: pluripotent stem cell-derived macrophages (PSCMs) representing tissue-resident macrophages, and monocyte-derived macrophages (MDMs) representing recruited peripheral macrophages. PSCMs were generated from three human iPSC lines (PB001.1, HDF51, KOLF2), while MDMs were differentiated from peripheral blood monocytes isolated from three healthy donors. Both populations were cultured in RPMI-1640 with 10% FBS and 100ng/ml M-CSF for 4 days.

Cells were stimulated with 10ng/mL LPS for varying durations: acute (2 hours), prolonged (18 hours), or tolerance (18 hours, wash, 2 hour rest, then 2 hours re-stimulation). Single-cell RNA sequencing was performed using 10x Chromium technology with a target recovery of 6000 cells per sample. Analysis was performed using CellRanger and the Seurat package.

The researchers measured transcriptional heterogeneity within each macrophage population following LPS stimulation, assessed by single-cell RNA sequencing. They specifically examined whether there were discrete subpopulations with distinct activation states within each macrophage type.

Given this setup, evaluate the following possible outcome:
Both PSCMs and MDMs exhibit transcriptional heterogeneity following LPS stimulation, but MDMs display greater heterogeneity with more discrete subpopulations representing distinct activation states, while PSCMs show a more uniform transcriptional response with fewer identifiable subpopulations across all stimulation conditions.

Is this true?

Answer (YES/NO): NO